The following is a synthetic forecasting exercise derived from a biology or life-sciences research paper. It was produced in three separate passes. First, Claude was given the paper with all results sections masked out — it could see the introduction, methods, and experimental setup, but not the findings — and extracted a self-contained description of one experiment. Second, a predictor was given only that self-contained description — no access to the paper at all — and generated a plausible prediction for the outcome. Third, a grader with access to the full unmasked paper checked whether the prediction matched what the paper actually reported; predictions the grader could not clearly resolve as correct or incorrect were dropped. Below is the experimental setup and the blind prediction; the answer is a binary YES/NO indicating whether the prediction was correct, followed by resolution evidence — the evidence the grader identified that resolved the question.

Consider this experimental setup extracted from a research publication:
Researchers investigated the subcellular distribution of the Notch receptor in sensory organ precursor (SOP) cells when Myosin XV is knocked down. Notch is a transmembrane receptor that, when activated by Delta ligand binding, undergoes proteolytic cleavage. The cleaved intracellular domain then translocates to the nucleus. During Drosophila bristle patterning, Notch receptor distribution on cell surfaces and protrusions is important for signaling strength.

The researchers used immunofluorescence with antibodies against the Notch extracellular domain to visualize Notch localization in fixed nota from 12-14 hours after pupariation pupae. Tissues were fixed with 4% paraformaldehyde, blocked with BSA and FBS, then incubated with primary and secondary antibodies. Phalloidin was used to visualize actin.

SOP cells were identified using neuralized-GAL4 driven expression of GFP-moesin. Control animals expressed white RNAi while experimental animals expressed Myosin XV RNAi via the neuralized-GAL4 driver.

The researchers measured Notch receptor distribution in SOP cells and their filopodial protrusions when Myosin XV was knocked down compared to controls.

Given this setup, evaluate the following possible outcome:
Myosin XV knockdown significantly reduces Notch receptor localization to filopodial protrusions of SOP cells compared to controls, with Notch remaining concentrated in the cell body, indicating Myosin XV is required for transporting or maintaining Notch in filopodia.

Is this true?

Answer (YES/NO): NO